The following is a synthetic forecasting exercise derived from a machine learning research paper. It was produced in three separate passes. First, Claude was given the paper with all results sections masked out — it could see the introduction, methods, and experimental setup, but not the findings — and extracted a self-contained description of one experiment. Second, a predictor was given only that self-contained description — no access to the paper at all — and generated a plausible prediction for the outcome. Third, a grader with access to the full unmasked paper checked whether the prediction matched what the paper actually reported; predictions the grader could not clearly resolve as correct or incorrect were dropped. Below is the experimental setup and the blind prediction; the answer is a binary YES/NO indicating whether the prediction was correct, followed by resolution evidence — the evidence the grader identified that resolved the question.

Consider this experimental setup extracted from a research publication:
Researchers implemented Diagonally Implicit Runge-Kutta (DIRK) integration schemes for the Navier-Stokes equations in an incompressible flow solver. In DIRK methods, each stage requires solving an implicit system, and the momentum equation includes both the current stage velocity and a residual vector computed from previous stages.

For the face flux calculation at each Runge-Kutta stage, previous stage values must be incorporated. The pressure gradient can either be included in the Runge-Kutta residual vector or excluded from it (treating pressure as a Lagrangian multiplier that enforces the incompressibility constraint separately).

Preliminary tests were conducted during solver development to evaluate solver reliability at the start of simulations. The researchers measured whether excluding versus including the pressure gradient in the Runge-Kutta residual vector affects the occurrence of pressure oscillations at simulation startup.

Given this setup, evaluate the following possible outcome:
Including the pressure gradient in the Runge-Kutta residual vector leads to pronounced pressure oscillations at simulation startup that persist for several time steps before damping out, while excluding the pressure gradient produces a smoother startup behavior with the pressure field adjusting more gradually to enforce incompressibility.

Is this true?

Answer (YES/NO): NO